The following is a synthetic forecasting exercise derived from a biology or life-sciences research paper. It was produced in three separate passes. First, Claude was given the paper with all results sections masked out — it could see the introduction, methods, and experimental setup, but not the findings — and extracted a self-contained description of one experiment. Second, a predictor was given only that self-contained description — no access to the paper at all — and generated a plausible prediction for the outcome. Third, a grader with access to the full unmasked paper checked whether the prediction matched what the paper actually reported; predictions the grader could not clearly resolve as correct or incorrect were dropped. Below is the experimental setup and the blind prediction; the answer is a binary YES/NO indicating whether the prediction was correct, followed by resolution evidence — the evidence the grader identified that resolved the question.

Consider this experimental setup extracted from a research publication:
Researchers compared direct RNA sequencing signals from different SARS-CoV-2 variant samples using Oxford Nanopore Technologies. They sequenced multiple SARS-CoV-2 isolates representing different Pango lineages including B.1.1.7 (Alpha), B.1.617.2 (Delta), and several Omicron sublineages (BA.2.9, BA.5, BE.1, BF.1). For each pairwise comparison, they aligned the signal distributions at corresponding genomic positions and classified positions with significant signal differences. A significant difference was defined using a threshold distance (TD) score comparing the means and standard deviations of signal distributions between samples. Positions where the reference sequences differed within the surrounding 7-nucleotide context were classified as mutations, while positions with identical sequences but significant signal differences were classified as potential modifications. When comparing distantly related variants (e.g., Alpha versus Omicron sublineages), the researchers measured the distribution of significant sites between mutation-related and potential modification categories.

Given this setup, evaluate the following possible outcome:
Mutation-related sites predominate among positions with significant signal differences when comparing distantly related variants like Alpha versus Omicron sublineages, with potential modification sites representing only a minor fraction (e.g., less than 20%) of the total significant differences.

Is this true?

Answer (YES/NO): YES